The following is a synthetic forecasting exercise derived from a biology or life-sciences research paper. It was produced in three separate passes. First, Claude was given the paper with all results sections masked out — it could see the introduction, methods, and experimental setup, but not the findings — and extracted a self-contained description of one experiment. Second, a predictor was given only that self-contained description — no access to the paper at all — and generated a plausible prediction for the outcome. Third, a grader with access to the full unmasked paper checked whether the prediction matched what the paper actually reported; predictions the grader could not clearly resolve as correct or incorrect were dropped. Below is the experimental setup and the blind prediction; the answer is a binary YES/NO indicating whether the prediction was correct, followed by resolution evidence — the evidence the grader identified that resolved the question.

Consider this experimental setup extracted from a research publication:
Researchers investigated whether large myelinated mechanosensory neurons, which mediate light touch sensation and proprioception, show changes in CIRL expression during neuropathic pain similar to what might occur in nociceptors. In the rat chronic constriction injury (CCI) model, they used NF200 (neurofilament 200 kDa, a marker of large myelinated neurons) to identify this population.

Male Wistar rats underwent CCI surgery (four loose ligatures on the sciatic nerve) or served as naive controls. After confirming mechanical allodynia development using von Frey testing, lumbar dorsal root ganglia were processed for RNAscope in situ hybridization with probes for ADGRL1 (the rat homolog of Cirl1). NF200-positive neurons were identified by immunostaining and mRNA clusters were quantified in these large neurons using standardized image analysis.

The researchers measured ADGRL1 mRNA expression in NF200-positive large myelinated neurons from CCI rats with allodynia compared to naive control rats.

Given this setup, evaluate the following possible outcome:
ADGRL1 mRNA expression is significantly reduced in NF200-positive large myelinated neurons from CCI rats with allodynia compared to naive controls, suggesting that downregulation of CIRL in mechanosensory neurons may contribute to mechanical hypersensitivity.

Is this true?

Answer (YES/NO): NO